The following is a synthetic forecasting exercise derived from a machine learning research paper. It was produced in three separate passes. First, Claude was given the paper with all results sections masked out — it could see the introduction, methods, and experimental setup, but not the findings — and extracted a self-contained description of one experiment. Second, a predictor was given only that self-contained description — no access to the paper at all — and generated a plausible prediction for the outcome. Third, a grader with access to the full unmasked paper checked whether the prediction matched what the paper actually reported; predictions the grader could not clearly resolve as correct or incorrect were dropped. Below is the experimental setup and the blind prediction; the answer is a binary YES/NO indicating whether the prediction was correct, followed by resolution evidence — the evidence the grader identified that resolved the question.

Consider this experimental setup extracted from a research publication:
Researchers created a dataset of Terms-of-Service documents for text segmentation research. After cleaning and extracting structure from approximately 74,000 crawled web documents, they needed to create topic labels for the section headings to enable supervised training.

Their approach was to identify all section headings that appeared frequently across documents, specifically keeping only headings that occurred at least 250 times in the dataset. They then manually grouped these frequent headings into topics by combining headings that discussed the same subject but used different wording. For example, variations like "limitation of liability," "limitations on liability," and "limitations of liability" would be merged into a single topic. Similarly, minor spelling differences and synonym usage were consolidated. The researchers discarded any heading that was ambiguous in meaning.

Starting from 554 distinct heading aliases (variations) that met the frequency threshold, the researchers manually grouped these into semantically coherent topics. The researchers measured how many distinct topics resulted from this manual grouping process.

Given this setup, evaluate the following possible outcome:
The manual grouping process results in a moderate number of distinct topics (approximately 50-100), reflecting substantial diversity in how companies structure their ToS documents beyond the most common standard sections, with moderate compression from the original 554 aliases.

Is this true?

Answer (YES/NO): YES